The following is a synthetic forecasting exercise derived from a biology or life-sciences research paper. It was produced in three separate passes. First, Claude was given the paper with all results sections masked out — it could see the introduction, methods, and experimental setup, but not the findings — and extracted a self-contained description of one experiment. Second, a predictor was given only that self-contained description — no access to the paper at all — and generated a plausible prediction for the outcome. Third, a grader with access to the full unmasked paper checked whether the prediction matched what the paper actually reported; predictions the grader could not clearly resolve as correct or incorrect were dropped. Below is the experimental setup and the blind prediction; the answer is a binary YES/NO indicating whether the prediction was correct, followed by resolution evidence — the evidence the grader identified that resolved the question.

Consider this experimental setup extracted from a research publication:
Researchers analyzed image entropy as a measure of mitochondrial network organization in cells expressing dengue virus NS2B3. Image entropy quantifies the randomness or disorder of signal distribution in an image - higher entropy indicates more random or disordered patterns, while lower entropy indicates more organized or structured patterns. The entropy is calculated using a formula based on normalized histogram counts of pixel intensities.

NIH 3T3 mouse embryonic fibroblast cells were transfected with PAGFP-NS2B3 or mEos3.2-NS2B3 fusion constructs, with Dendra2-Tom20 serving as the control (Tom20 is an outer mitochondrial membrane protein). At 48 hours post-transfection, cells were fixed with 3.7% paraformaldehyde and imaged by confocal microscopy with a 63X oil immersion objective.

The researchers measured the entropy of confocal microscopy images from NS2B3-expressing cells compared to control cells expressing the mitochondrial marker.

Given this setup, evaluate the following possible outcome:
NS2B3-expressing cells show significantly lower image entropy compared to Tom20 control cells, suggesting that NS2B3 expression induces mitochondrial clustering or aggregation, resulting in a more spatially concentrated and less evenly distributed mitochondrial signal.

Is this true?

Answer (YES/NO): NO